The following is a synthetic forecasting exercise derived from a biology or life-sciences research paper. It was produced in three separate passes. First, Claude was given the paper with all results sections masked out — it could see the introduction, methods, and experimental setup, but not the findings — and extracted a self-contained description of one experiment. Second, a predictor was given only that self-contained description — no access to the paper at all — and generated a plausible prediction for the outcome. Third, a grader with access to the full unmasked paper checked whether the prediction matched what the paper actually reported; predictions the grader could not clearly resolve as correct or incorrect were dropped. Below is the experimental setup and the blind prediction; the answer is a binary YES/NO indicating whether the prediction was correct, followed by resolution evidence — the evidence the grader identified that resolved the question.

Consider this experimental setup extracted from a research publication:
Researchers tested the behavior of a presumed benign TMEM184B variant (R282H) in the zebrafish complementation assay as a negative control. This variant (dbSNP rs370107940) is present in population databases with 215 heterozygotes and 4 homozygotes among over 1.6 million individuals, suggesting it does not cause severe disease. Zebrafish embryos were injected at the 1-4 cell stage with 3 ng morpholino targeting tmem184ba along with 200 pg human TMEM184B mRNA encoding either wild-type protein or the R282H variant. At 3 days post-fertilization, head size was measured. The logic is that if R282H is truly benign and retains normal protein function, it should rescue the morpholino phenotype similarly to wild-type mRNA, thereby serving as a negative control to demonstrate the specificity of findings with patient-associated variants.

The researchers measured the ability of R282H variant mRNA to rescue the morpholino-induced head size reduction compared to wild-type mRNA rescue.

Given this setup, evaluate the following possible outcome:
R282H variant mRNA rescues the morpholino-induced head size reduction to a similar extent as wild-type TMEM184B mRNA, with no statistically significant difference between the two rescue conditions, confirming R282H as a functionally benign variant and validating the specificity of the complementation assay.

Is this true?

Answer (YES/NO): YES